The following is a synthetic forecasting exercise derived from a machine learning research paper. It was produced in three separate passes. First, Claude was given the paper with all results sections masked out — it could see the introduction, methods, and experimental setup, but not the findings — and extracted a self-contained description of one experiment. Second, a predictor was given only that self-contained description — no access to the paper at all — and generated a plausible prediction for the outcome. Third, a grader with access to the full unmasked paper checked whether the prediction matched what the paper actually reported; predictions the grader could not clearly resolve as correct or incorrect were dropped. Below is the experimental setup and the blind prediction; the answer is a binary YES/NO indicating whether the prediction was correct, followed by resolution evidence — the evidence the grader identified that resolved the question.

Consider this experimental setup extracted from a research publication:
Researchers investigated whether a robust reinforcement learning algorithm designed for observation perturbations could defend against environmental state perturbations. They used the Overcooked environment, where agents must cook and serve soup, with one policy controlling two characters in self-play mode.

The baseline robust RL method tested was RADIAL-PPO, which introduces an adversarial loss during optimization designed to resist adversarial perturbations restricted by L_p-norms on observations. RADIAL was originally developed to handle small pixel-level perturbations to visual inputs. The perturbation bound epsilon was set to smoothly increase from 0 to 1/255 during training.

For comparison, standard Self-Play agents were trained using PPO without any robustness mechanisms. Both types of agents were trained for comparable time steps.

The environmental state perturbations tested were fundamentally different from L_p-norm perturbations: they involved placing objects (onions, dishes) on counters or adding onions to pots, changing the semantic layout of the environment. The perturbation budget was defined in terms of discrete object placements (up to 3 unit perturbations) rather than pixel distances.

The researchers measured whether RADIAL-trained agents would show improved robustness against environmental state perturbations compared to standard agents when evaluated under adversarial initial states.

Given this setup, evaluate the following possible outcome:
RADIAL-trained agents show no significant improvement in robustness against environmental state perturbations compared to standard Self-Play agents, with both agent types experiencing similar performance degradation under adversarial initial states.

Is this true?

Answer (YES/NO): NO